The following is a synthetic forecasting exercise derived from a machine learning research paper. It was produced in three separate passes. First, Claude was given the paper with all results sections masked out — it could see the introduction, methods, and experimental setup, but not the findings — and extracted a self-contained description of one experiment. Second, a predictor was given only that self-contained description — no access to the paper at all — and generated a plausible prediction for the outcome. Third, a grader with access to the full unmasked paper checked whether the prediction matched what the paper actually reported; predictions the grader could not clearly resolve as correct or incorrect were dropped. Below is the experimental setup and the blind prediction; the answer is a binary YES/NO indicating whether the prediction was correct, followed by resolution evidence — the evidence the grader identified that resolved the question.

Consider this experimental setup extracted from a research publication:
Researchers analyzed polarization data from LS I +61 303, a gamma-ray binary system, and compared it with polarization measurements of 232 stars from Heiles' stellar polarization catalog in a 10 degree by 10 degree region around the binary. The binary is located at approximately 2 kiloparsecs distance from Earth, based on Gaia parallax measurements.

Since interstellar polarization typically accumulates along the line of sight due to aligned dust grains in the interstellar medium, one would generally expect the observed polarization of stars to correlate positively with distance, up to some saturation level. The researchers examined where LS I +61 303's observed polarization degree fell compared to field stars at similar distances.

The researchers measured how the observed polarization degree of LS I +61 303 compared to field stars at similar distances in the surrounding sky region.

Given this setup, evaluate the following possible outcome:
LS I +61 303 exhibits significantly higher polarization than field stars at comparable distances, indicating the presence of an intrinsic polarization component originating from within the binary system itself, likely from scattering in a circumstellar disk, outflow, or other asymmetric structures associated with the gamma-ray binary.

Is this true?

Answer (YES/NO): NO